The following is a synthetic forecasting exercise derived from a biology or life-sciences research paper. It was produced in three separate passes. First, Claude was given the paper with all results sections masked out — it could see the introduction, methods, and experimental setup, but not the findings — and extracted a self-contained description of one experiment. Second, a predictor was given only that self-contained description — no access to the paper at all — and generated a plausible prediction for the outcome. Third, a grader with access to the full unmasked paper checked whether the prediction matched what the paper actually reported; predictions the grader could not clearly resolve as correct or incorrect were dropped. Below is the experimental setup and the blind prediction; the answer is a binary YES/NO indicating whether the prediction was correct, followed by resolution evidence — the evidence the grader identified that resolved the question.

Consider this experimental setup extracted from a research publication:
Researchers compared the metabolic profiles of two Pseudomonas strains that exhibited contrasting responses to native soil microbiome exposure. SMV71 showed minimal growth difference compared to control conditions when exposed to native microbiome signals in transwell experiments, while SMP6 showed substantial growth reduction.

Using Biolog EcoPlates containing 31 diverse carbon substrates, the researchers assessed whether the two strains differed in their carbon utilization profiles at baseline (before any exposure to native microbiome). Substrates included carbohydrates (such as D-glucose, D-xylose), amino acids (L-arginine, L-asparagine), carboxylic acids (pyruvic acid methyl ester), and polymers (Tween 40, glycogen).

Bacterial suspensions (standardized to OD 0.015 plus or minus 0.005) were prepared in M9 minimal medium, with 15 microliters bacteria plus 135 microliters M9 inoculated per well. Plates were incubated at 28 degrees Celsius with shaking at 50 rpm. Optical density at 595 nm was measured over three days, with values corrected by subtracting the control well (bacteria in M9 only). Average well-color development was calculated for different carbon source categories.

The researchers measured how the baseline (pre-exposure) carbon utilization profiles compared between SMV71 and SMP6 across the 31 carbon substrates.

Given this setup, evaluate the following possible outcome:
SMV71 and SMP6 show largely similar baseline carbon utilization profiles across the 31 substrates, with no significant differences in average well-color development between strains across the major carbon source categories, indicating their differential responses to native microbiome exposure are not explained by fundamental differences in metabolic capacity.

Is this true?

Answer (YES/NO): YES